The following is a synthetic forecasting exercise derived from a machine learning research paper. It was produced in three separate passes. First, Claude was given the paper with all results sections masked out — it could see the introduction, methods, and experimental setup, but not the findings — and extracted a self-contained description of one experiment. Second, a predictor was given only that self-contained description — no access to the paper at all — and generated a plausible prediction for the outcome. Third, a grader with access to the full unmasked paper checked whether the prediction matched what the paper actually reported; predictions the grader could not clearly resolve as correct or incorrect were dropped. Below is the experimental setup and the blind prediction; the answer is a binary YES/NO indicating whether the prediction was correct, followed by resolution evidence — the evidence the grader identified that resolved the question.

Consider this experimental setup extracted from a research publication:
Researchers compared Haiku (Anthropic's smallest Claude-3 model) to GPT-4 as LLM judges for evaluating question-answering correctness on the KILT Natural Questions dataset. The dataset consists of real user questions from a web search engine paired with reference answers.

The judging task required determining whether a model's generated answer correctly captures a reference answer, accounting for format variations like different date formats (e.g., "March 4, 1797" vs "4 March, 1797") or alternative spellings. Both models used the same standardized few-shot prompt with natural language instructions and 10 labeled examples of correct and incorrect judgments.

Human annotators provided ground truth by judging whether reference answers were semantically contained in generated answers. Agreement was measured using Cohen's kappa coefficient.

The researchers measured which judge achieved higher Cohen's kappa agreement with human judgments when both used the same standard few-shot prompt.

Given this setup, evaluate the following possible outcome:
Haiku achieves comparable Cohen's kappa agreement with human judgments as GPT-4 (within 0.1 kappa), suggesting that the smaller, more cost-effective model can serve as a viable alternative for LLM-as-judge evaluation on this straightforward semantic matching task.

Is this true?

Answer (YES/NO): NO